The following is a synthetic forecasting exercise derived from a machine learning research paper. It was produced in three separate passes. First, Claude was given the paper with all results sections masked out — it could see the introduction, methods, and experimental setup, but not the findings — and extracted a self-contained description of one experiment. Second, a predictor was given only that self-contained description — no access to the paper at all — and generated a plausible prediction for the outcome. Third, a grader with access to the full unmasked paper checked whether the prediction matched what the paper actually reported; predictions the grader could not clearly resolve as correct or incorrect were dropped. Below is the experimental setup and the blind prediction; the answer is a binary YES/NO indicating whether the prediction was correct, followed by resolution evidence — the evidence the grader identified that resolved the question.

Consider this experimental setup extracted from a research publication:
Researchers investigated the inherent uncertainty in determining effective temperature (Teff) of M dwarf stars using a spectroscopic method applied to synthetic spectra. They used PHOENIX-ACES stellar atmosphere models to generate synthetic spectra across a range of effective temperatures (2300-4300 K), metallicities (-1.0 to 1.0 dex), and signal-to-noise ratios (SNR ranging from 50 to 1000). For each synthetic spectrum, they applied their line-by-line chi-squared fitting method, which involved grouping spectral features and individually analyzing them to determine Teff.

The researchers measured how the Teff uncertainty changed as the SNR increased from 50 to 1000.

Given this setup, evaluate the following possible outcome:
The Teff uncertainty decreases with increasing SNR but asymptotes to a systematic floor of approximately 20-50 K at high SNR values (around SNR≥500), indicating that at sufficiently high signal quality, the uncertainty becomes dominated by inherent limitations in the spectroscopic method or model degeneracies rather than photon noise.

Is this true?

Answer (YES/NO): NO